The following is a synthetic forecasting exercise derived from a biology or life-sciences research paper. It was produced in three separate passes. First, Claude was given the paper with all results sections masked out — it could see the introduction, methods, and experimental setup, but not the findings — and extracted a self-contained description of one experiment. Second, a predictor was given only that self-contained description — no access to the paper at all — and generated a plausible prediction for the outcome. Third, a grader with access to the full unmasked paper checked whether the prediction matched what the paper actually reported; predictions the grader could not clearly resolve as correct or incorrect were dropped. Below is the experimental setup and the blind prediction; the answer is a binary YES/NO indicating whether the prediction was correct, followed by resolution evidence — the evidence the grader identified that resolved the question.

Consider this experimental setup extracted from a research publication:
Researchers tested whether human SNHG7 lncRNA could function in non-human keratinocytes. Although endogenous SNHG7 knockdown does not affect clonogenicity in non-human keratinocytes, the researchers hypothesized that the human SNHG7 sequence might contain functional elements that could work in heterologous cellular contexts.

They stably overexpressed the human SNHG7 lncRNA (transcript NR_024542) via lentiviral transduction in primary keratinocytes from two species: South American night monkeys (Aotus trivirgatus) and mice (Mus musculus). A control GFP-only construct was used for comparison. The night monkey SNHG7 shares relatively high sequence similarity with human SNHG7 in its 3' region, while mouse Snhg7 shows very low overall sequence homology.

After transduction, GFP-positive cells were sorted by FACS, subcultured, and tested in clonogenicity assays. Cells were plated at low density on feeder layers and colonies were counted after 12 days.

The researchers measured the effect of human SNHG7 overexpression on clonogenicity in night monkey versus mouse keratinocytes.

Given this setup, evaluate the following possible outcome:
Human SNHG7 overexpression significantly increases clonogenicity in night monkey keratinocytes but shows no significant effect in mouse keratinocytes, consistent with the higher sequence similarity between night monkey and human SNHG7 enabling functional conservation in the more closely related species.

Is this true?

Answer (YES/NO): YES